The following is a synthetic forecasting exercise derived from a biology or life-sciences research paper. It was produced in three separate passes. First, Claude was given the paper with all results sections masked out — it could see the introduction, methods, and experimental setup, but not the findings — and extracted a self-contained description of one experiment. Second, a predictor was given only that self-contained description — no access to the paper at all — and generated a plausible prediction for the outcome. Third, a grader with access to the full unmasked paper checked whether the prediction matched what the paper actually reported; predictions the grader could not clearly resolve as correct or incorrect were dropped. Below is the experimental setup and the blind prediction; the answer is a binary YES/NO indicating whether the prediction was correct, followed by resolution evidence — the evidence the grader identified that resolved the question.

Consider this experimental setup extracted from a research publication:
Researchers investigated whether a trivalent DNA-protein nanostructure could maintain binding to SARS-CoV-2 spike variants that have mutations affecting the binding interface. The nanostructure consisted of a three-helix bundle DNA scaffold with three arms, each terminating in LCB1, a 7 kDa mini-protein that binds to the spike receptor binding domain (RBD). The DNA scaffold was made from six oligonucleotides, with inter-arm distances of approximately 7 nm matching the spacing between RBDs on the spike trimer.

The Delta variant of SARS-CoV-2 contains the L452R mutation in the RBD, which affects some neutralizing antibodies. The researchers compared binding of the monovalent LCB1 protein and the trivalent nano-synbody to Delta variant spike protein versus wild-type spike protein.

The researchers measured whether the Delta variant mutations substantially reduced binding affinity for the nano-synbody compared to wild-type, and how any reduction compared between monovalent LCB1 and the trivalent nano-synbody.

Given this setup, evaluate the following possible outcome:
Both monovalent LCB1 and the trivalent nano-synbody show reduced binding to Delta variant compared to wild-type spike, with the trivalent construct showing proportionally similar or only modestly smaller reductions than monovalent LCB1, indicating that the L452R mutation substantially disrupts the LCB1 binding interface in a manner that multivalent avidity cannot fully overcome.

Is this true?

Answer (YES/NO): NO